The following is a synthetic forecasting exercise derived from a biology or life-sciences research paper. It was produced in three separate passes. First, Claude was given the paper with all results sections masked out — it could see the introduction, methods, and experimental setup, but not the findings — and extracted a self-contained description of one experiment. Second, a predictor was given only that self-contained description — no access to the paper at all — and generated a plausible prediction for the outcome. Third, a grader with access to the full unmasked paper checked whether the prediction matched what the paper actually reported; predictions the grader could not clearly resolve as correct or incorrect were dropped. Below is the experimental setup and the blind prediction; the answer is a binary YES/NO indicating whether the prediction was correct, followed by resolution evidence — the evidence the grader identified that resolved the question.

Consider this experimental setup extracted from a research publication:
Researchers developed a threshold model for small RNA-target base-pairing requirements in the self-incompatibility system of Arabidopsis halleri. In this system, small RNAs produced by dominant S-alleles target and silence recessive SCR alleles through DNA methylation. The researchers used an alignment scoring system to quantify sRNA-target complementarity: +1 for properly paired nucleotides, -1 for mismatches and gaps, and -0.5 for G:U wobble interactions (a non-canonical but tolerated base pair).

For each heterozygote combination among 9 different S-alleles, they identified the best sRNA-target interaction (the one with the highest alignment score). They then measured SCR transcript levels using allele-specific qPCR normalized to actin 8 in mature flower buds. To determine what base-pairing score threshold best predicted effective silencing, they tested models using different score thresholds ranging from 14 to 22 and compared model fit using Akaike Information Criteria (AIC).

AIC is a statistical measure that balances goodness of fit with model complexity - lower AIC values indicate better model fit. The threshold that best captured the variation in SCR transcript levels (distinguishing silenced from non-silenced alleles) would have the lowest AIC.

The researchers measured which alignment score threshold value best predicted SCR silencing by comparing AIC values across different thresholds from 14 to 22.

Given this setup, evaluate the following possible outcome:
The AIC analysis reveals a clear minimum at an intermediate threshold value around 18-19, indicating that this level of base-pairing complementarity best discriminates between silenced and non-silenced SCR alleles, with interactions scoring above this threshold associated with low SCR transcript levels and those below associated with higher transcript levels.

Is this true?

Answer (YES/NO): YES